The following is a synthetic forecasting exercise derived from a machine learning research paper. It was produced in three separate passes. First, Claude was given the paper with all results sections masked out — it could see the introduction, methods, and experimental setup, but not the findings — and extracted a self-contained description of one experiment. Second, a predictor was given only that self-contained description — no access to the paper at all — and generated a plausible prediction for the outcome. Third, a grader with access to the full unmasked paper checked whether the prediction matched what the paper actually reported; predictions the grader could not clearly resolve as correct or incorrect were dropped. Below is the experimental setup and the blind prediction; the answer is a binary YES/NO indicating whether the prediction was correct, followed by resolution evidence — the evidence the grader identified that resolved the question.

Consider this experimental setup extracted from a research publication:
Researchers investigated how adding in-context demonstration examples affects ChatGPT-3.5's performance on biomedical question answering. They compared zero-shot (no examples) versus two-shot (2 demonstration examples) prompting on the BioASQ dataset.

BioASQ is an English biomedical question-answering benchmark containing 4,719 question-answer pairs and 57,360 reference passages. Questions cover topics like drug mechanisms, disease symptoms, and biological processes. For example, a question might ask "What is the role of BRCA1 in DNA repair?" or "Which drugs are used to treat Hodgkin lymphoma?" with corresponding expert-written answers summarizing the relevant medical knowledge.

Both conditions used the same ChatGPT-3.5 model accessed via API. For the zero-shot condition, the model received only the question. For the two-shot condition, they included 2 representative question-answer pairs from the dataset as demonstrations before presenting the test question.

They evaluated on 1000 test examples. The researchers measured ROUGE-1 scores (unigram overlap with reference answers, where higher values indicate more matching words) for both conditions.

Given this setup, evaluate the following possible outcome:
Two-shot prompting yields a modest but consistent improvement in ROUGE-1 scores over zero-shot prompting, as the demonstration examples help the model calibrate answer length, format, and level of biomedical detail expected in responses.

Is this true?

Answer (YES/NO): YES